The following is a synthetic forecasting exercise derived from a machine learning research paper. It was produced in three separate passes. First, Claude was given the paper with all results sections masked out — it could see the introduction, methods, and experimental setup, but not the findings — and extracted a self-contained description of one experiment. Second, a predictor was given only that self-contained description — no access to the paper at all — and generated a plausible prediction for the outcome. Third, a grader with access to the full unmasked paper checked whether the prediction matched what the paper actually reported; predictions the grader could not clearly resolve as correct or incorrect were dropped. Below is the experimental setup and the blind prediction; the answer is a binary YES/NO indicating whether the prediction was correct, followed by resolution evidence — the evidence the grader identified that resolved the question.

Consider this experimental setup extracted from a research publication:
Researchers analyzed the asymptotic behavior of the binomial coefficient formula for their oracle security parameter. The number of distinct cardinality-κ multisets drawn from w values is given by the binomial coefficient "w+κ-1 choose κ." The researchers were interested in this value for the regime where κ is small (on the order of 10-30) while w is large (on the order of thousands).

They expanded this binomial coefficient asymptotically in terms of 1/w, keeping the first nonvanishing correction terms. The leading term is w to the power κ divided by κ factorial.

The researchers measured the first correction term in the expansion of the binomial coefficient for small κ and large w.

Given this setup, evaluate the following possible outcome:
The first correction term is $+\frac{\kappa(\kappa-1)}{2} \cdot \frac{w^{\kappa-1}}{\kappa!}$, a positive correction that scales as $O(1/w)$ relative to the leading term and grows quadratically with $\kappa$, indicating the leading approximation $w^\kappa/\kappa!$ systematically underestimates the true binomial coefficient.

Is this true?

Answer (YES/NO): YES